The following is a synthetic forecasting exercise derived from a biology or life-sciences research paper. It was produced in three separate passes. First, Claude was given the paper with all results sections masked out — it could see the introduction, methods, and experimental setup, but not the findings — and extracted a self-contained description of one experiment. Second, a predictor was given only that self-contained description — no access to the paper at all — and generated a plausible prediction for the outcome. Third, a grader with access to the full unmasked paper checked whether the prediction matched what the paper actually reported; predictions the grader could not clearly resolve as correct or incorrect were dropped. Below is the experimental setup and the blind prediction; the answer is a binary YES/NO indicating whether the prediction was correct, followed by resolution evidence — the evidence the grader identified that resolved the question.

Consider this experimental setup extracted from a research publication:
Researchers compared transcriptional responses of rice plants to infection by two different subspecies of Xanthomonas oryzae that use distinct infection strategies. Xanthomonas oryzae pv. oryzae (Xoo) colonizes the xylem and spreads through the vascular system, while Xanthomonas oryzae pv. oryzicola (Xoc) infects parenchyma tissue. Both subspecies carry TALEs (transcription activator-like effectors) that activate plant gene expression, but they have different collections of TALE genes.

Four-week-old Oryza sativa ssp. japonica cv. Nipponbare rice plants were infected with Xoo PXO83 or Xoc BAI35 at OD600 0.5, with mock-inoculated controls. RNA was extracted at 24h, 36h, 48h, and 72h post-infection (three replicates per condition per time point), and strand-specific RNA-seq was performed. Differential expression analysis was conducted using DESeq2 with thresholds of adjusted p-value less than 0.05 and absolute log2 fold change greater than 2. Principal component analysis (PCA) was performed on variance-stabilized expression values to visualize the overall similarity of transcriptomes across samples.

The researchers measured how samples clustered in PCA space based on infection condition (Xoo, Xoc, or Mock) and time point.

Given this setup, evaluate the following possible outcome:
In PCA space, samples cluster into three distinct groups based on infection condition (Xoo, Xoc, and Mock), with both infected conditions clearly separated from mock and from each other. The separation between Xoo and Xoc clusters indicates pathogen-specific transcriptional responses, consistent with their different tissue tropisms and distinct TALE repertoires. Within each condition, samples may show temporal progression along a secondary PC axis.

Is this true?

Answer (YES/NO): NO